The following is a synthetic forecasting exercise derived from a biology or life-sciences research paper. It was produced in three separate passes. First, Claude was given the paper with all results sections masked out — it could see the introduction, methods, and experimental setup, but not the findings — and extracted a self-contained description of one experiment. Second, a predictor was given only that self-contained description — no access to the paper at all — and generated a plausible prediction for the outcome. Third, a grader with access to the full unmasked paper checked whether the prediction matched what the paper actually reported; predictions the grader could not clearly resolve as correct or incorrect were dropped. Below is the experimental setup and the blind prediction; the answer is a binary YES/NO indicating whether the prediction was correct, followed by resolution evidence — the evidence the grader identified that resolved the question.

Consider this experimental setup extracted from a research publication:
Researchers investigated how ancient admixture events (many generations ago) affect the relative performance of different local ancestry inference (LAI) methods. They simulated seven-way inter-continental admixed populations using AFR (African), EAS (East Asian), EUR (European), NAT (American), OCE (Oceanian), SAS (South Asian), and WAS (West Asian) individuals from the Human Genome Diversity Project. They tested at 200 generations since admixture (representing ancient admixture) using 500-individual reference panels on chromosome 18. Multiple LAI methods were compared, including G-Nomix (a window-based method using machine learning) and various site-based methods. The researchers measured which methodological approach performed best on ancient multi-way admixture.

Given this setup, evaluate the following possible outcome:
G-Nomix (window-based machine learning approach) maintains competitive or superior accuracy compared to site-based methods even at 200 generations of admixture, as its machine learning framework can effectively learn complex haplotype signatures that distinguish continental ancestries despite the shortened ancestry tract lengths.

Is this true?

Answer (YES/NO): YES